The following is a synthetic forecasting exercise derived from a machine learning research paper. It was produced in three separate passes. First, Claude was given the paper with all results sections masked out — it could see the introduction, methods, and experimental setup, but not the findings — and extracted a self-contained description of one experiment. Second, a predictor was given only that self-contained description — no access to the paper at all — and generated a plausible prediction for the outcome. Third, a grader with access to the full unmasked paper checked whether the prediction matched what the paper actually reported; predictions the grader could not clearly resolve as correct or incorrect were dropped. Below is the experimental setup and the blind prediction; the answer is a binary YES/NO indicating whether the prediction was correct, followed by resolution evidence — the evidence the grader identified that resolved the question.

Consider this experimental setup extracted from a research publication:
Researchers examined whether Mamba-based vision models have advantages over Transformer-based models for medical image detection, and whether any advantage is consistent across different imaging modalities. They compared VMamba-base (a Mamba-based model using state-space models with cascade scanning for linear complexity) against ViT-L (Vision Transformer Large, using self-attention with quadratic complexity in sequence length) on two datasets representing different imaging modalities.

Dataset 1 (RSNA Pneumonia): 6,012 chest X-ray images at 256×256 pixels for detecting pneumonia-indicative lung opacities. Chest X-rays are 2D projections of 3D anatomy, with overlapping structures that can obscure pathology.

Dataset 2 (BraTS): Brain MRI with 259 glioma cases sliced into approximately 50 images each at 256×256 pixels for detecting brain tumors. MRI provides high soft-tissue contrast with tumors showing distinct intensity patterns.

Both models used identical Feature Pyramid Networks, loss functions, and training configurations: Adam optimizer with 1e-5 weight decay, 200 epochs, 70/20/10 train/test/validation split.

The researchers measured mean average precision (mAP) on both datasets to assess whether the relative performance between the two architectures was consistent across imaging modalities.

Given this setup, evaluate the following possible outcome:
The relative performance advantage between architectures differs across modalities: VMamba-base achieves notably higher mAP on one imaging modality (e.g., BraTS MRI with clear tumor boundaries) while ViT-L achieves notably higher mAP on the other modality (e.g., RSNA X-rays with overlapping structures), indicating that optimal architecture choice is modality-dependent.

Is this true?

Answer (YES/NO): NO